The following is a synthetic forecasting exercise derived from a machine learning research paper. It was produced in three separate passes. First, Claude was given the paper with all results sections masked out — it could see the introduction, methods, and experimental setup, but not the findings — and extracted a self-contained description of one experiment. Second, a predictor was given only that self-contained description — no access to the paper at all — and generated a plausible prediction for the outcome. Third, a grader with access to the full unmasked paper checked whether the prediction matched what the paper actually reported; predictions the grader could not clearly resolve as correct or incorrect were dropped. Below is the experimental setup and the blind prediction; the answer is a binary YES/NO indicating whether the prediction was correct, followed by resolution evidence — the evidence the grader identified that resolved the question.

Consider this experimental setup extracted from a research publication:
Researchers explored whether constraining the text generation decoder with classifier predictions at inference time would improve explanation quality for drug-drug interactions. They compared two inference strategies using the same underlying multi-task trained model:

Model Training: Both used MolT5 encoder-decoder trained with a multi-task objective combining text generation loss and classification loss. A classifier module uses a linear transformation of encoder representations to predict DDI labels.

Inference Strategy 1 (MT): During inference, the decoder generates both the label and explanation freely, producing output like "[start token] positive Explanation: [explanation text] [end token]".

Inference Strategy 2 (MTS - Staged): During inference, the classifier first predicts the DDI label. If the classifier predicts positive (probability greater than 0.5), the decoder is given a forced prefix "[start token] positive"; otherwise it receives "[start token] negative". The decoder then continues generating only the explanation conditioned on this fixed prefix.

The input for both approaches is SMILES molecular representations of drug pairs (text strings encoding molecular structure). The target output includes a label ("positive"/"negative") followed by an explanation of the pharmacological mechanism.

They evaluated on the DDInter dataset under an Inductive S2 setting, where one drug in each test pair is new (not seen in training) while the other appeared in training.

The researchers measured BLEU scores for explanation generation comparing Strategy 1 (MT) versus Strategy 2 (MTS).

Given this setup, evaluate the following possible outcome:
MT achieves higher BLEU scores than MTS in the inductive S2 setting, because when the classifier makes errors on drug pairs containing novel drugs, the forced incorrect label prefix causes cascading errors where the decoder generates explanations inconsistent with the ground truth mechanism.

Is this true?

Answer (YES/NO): NO